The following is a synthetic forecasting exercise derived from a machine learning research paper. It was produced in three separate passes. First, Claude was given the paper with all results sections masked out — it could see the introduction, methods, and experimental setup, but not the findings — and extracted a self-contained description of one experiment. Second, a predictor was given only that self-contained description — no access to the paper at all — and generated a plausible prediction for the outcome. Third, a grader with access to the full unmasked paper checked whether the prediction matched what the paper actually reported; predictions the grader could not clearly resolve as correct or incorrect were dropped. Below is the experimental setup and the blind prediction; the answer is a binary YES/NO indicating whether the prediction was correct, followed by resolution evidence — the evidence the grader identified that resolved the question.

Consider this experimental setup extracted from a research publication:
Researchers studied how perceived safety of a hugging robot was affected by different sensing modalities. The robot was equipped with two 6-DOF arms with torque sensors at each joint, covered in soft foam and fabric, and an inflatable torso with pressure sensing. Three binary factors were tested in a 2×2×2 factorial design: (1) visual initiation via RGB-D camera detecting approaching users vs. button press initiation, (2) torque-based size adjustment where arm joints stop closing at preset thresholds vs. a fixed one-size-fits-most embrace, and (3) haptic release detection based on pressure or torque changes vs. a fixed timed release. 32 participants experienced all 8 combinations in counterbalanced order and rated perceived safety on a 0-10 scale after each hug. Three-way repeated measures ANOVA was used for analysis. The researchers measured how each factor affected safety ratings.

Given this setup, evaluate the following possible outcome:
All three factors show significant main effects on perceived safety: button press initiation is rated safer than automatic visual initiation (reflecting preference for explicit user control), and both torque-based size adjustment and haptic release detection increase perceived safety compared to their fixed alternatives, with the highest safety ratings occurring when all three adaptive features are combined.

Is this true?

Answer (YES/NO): NO